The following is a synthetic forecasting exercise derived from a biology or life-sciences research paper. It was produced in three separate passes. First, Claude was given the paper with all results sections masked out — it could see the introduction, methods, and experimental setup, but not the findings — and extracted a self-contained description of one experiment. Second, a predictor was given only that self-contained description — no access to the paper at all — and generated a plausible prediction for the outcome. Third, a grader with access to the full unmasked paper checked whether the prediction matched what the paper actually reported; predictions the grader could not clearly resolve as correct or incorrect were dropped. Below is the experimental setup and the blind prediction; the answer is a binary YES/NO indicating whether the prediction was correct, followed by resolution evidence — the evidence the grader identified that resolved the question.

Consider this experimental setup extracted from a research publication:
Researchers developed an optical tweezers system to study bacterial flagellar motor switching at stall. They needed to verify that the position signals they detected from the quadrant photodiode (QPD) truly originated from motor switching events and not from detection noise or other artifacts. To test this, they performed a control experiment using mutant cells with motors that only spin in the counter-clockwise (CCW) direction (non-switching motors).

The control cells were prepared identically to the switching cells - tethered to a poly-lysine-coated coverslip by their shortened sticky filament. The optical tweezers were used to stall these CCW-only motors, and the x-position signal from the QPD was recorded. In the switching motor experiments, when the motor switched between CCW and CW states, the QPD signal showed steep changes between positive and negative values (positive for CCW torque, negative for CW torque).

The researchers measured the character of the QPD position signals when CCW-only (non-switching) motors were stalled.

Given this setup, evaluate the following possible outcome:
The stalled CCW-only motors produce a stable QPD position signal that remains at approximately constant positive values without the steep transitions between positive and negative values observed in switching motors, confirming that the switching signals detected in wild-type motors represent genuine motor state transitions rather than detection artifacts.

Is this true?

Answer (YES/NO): YES